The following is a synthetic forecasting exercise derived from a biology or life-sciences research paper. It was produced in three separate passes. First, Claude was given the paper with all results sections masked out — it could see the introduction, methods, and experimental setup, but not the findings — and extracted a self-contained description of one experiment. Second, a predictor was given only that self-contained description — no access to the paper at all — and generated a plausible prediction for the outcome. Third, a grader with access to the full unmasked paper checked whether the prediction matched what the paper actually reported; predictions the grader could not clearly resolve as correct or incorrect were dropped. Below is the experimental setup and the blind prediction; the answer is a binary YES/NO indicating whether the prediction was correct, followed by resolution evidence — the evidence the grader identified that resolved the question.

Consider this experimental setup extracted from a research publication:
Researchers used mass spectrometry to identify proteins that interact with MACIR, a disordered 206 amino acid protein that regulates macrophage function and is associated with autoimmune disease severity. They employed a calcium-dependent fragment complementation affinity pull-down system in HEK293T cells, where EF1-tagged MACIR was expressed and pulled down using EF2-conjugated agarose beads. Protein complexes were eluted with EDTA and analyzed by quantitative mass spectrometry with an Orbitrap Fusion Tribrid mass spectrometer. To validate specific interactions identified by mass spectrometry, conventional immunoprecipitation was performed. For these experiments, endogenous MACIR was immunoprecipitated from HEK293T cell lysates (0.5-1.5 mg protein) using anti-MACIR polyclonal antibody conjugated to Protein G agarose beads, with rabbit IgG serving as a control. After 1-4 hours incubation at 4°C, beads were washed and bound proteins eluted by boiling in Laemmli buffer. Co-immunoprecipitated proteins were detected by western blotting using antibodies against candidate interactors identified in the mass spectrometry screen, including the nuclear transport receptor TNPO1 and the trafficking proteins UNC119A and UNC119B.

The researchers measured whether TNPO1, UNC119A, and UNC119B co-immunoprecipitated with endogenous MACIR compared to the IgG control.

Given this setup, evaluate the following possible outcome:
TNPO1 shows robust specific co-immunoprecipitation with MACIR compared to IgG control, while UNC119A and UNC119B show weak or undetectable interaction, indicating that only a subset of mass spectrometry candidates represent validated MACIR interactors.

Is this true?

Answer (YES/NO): NO